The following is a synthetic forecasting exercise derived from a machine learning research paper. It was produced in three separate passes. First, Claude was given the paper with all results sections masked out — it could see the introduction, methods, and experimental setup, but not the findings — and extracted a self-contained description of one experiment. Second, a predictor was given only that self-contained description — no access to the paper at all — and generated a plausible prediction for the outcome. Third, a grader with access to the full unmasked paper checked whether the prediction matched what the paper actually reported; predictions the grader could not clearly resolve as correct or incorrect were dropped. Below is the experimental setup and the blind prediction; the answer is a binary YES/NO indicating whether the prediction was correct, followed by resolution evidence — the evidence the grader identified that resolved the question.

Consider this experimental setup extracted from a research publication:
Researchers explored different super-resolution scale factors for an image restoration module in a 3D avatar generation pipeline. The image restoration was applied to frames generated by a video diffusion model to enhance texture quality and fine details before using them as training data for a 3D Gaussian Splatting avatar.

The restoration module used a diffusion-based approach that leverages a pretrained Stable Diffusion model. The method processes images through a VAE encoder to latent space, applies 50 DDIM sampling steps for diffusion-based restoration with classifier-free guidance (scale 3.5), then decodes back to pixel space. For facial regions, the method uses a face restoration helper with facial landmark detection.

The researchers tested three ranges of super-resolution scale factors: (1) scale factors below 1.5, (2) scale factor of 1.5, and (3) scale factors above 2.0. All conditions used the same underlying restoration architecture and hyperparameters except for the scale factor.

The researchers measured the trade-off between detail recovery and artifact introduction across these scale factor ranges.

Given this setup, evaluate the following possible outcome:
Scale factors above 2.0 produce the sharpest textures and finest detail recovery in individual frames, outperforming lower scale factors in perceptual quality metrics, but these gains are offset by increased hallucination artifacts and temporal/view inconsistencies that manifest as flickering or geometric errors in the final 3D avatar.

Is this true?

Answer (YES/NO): NO